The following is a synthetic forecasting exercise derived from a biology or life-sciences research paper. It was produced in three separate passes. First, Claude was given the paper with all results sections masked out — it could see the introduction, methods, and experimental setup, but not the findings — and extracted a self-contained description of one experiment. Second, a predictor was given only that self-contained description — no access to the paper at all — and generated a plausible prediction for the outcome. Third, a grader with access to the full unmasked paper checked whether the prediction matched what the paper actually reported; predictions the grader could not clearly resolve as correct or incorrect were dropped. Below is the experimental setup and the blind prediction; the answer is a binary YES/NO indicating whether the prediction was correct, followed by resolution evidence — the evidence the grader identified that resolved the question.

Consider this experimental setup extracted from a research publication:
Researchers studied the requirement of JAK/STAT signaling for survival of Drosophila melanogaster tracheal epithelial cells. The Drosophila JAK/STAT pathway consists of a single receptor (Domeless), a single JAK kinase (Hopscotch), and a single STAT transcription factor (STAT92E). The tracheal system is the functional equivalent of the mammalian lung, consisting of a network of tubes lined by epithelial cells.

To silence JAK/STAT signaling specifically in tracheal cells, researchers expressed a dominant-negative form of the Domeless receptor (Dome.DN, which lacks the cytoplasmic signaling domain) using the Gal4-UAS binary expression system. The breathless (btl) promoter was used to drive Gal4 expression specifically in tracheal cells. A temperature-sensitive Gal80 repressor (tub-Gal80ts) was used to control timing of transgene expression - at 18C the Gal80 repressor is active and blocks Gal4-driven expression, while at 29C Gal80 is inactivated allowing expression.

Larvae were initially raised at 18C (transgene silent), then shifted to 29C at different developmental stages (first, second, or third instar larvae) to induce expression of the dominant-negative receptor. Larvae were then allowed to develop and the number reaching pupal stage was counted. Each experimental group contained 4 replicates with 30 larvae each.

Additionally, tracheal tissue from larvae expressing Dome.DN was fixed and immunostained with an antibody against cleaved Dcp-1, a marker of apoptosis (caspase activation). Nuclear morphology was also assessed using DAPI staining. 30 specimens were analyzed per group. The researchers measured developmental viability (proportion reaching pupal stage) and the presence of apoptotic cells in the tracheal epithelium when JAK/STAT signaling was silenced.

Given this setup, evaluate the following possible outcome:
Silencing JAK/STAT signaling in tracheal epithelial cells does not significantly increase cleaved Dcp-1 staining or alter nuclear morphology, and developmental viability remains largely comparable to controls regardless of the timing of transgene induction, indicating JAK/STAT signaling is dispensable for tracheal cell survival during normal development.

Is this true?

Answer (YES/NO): NO